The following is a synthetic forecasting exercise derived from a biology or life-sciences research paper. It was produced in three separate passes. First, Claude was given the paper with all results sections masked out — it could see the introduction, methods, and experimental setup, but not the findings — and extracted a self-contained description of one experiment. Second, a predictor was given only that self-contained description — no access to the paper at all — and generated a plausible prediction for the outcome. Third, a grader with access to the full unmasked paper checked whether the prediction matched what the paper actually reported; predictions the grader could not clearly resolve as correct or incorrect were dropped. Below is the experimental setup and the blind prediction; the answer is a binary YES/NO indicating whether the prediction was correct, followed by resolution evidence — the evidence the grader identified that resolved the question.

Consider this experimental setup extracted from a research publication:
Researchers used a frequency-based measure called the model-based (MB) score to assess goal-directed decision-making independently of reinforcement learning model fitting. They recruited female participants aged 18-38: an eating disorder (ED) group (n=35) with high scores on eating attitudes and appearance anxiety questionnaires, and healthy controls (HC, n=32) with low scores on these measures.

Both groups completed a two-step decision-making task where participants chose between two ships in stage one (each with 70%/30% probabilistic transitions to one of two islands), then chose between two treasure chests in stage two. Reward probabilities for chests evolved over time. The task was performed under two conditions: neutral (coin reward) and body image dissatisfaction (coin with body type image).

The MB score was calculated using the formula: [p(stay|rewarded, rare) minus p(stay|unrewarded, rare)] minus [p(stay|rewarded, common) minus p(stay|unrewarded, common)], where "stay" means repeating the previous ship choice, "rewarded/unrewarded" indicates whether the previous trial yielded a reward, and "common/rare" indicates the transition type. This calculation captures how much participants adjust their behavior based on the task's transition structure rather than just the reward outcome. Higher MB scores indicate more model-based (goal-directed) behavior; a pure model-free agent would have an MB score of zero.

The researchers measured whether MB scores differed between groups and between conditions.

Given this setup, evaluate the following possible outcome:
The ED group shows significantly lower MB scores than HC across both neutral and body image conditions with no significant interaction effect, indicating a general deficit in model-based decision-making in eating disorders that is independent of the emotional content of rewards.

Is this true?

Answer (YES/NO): NO